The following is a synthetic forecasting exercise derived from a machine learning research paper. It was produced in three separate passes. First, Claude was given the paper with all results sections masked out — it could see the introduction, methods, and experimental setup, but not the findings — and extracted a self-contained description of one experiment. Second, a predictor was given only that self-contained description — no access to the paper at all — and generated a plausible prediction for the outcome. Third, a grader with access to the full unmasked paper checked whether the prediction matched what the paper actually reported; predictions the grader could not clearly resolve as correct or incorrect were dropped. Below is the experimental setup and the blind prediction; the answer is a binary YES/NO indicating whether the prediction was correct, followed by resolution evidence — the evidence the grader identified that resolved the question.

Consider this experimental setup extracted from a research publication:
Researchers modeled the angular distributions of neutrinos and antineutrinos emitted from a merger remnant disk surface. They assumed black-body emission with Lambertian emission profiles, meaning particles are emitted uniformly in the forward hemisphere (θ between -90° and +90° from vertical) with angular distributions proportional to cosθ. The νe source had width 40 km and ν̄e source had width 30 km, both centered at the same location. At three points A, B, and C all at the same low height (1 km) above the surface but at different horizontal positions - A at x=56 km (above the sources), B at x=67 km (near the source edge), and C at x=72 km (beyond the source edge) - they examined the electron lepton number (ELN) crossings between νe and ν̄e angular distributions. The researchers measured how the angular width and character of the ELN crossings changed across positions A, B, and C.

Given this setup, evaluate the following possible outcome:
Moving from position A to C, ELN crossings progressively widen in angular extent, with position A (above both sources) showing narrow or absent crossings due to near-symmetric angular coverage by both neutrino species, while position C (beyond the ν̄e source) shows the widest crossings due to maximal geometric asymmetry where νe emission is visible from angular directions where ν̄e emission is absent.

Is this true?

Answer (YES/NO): NO